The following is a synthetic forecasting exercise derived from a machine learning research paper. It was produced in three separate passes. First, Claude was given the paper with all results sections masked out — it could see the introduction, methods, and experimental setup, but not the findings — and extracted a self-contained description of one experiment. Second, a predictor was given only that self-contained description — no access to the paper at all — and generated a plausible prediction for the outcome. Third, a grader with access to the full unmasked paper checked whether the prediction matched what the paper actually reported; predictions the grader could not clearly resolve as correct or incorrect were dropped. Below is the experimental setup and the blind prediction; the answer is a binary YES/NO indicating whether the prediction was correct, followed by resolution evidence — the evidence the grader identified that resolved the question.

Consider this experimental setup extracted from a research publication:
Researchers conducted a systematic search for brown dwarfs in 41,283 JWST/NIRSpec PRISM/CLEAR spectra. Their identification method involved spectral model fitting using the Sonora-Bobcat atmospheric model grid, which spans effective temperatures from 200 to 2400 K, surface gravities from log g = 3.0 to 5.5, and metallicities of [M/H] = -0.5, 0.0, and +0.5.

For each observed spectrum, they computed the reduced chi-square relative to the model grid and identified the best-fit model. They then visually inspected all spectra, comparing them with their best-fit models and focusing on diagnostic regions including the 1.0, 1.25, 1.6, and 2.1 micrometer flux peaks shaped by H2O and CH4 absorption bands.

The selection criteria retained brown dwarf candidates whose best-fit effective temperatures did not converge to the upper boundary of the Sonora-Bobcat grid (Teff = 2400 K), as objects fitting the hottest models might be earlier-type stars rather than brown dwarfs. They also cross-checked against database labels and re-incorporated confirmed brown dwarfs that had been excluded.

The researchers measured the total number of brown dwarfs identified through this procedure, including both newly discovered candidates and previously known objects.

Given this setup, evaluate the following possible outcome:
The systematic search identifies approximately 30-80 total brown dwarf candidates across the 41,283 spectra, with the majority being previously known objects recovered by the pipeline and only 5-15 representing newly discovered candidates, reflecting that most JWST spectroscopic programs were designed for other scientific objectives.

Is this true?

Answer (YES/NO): YES